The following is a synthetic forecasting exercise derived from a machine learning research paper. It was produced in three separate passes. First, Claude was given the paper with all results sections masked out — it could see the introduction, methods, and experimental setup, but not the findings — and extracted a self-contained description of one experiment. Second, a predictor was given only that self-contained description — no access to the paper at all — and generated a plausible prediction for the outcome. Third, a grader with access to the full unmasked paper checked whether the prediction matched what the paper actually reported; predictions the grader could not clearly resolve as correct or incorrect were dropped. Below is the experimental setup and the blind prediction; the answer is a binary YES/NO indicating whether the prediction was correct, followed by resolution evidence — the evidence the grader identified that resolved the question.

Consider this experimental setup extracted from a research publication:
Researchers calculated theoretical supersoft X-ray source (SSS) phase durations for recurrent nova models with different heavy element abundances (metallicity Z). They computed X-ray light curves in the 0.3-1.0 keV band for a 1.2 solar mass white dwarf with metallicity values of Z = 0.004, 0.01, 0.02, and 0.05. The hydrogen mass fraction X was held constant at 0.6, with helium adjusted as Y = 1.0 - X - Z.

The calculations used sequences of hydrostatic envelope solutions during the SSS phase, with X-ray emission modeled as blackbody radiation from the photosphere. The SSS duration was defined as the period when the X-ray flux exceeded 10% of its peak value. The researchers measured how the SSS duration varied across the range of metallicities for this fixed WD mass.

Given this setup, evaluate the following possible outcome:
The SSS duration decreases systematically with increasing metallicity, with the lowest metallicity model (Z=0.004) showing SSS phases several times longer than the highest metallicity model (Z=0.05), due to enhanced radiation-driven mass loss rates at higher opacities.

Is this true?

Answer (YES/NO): NO